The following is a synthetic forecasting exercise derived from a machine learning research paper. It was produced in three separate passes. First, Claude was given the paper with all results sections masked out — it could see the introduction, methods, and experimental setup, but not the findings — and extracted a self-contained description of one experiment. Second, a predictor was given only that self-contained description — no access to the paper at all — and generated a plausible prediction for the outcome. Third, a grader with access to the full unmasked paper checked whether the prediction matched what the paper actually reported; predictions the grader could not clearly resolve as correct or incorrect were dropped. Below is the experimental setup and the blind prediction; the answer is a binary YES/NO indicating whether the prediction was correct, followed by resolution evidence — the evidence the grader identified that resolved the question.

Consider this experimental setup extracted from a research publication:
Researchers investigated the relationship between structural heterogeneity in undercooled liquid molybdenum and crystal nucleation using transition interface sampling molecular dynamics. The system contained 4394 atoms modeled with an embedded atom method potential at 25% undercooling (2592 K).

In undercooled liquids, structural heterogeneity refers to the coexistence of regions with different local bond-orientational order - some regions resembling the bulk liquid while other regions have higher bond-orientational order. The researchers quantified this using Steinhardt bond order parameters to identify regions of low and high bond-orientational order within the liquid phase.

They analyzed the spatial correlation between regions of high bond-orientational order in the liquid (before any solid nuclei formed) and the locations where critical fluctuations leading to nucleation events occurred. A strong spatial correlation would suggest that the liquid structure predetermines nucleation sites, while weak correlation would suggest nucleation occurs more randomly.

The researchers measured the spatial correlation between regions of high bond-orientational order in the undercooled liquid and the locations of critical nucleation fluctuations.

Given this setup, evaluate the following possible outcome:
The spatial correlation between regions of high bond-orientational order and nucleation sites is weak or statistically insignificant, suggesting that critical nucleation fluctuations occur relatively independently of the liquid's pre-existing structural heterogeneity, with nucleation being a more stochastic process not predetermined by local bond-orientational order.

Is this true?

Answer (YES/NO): NO